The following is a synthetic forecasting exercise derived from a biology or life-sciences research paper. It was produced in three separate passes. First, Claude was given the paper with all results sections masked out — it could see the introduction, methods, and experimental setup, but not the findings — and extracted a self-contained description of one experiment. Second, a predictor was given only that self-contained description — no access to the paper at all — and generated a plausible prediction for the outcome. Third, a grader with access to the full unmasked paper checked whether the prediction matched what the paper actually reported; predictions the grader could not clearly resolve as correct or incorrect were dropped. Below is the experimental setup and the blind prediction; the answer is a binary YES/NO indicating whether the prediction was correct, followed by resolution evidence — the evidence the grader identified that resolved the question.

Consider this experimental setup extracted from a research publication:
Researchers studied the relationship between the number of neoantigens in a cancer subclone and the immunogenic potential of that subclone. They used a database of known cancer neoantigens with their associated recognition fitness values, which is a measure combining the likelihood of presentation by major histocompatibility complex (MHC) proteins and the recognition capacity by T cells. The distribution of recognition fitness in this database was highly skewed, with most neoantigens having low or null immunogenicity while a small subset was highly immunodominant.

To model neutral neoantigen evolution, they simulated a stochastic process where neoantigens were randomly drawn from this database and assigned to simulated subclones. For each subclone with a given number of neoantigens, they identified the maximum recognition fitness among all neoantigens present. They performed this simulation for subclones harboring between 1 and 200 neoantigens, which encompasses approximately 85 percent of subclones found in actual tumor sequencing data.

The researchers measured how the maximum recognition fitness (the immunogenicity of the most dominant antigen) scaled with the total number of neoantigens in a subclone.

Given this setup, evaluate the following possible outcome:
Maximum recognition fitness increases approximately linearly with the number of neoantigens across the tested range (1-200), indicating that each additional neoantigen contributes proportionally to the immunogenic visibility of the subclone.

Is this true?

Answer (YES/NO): YES